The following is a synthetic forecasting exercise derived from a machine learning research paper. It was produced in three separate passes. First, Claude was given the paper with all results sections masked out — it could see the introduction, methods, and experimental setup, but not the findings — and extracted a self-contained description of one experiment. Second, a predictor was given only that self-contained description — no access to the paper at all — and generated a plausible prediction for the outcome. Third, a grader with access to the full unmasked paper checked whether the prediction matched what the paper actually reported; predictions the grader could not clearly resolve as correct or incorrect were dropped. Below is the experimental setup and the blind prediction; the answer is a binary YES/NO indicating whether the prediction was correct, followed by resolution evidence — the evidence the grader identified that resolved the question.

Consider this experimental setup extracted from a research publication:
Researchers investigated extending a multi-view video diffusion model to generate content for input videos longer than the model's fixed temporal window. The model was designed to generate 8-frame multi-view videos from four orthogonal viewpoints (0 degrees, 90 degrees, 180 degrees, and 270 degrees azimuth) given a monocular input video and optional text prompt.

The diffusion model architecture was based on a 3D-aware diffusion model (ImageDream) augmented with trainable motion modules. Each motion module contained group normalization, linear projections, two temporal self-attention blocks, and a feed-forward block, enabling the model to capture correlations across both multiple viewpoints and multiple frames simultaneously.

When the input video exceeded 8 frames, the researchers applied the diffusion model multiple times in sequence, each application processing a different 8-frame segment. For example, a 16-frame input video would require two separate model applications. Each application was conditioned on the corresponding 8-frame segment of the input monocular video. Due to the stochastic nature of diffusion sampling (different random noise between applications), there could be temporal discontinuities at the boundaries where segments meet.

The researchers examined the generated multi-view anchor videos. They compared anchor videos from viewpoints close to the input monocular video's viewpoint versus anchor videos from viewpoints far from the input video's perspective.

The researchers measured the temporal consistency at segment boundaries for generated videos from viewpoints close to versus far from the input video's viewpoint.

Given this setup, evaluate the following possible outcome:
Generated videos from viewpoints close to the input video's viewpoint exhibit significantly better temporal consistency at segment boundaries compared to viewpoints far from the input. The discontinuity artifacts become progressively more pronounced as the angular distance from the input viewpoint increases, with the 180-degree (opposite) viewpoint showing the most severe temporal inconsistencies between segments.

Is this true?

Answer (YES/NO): NO